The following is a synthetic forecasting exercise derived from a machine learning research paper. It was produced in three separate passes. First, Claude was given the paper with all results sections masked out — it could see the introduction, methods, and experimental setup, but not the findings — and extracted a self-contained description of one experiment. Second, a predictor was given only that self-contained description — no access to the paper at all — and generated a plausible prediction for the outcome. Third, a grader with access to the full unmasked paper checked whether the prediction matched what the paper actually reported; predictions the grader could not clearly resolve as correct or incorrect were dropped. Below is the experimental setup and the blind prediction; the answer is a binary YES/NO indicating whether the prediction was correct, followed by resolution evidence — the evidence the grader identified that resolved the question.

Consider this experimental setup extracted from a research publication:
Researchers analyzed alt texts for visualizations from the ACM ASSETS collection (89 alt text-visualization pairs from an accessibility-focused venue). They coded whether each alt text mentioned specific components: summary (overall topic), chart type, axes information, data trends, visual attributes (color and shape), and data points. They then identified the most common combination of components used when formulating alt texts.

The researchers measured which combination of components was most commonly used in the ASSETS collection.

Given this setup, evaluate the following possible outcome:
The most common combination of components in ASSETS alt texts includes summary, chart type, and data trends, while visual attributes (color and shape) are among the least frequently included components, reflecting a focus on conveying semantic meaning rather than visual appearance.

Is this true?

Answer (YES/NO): NO